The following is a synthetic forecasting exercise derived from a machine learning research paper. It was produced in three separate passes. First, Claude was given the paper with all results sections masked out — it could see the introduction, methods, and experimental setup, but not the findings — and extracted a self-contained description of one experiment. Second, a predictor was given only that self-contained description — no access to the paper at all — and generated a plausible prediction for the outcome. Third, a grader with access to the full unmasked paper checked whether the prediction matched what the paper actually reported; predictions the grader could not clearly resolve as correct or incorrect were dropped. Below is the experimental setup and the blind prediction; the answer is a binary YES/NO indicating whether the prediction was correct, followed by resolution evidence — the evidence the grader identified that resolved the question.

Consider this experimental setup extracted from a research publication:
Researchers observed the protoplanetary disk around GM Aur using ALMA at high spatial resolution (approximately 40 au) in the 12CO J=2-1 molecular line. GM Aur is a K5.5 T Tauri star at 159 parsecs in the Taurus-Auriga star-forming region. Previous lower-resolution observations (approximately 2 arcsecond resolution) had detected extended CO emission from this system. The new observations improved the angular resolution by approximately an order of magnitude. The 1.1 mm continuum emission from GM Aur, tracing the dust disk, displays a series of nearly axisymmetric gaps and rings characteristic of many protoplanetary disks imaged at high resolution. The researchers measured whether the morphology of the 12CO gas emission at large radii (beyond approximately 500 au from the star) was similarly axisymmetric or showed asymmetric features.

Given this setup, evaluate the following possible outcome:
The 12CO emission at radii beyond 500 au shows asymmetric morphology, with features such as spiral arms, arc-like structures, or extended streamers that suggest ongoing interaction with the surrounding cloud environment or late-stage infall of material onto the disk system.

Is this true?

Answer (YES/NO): YES